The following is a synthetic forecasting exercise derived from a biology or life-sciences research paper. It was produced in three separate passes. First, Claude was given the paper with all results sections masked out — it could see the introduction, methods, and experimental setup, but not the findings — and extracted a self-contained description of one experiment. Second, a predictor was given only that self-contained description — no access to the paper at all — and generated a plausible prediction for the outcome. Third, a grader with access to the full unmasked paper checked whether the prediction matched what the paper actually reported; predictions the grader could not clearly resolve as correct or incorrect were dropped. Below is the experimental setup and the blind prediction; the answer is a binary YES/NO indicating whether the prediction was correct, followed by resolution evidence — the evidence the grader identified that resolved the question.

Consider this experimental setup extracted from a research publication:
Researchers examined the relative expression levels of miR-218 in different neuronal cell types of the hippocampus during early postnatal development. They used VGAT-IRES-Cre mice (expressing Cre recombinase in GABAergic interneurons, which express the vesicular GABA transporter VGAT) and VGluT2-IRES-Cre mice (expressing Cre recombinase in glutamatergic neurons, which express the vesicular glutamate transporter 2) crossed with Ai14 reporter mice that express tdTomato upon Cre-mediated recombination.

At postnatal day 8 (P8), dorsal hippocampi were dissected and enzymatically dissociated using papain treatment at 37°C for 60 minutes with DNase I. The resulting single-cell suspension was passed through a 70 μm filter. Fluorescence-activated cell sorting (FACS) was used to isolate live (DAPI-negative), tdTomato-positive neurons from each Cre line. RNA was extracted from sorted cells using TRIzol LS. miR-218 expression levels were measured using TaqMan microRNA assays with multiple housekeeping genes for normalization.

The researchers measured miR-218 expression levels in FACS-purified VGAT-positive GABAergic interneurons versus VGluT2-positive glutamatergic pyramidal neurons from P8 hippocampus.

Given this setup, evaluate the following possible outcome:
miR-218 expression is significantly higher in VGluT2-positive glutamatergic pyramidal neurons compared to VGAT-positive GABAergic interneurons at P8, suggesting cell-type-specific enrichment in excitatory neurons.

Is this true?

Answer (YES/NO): NO